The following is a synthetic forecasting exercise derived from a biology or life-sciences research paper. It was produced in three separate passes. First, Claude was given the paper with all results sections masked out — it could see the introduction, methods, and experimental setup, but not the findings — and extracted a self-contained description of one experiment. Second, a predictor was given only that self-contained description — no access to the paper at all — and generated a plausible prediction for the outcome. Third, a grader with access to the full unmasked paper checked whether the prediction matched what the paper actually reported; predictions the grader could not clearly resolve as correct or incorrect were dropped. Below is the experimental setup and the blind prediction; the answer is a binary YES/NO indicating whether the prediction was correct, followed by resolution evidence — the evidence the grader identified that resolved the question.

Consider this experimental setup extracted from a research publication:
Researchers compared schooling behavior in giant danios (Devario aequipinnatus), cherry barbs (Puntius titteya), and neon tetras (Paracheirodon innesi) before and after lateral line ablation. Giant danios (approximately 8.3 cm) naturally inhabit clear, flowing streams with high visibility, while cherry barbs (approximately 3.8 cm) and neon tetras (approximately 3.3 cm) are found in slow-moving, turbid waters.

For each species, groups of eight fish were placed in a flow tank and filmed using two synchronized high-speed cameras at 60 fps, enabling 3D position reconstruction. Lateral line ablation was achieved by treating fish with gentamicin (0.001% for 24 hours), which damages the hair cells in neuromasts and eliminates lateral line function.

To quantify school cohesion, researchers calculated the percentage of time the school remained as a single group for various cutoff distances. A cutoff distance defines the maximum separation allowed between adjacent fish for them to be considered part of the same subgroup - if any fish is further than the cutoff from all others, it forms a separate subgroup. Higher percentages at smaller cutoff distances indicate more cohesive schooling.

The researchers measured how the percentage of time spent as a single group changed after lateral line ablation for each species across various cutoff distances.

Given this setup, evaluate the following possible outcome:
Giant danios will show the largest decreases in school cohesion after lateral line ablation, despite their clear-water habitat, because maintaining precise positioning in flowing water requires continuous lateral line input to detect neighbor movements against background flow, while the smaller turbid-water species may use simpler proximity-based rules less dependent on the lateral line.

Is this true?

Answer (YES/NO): NO